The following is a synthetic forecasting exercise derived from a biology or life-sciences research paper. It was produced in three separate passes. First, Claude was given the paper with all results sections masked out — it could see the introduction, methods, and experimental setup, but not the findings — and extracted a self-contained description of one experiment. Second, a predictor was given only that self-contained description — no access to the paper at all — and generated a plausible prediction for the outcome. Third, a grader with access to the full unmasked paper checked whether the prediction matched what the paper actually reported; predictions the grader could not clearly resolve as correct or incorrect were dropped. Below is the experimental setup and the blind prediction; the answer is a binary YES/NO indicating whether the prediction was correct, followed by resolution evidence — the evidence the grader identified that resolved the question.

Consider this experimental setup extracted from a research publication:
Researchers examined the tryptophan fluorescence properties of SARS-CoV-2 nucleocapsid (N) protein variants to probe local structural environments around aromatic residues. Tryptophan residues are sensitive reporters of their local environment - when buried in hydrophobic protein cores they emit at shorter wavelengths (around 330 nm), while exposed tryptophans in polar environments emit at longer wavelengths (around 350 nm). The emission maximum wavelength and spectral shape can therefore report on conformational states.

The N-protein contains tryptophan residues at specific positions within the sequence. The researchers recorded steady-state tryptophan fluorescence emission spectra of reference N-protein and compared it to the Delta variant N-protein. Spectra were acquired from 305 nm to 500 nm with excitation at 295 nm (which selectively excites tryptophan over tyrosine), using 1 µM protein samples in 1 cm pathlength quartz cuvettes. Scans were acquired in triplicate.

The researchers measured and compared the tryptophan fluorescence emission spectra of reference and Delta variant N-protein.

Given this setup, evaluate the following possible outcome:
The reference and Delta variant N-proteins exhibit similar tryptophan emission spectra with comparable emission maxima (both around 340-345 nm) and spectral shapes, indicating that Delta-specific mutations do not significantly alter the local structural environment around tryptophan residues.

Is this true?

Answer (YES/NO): NO